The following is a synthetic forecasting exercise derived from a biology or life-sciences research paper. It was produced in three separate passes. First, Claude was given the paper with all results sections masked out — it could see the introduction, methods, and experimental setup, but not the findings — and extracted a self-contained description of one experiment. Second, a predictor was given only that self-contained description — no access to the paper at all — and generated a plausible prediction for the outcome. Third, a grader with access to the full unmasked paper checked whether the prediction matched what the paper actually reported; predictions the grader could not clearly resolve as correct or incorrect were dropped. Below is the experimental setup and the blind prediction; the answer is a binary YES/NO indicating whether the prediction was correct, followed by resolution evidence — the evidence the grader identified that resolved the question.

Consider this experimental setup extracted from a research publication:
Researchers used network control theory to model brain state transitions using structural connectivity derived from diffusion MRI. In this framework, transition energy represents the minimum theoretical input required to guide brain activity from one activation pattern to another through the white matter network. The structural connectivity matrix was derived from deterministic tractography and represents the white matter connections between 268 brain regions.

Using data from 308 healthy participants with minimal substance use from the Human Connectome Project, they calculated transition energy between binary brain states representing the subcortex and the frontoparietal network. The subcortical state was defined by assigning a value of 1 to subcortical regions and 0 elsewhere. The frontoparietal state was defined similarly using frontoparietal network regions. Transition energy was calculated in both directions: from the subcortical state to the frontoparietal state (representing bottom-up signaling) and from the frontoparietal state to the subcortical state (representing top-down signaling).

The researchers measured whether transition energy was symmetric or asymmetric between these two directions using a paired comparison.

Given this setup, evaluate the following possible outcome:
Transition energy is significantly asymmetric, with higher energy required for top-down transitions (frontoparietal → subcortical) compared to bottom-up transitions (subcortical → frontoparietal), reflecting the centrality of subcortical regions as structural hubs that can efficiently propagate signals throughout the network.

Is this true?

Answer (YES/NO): NO